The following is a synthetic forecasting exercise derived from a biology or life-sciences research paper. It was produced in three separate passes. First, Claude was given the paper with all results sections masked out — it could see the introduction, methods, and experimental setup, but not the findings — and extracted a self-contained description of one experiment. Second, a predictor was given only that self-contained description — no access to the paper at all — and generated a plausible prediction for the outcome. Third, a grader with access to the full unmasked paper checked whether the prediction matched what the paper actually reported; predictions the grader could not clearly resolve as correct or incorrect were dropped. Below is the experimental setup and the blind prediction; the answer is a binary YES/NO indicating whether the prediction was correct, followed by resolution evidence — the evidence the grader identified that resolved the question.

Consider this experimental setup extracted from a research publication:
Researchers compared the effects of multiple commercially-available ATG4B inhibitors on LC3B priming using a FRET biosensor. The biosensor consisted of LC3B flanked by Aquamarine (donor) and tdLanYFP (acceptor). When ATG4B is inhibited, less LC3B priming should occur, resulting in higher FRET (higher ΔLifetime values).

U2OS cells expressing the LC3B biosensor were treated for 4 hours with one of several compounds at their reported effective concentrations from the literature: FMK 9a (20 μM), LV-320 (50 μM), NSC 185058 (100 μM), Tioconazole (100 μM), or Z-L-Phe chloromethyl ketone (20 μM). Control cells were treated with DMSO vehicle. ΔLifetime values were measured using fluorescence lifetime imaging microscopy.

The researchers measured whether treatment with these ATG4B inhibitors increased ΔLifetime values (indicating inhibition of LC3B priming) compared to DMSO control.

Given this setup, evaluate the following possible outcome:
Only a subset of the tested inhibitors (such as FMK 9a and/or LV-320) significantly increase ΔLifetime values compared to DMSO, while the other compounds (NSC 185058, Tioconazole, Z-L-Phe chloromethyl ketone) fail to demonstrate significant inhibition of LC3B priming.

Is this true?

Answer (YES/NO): NO